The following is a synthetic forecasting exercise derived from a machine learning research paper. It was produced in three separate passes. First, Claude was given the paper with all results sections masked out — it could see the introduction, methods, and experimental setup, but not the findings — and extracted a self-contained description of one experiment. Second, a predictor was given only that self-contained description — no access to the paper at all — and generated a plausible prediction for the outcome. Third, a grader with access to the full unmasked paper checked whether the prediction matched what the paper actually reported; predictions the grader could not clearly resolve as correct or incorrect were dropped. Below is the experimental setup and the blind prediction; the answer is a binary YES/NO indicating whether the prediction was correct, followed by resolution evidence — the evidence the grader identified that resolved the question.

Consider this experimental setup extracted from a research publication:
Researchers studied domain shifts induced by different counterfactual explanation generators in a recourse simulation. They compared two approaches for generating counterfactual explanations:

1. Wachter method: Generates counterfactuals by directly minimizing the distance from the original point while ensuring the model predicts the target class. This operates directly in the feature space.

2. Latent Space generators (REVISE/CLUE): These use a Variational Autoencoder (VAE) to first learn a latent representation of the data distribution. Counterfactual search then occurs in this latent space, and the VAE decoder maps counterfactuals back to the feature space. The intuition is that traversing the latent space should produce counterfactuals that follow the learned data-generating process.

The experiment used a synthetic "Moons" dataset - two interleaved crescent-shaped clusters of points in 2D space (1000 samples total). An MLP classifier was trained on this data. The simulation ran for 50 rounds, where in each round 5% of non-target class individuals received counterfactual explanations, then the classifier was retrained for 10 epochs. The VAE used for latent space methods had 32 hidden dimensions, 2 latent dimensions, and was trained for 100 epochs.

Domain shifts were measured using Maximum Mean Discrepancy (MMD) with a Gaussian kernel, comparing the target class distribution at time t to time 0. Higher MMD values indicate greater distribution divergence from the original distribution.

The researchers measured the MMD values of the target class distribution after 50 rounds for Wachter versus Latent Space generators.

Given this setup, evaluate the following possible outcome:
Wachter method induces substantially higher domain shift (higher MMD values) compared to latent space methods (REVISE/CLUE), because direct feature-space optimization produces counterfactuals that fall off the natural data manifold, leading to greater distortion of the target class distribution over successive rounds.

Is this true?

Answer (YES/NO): NO